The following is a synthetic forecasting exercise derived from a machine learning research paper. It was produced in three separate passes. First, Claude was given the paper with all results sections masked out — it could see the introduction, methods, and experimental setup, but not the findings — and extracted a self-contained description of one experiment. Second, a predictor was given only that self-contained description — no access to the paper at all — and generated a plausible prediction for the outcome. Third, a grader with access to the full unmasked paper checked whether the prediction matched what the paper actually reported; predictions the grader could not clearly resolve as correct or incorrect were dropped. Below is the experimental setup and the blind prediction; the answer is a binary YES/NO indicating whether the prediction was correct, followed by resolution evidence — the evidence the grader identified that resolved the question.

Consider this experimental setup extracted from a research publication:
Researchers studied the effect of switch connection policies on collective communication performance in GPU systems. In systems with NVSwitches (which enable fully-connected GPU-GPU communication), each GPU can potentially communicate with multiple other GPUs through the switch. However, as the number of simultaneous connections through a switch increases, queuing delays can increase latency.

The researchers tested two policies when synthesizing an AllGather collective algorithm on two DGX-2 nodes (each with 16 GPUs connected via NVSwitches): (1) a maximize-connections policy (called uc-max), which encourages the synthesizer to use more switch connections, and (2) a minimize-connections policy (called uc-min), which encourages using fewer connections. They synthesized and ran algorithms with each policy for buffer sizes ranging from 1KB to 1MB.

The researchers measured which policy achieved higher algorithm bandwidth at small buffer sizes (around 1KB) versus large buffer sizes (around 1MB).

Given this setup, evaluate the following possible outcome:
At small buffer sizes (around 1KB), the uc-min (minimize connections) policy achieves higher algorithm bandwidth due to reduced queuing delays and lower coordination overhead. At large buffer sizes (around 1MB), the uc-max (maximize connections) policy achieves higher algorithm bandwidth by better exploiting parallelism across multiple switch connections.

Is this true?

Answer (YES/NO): NO